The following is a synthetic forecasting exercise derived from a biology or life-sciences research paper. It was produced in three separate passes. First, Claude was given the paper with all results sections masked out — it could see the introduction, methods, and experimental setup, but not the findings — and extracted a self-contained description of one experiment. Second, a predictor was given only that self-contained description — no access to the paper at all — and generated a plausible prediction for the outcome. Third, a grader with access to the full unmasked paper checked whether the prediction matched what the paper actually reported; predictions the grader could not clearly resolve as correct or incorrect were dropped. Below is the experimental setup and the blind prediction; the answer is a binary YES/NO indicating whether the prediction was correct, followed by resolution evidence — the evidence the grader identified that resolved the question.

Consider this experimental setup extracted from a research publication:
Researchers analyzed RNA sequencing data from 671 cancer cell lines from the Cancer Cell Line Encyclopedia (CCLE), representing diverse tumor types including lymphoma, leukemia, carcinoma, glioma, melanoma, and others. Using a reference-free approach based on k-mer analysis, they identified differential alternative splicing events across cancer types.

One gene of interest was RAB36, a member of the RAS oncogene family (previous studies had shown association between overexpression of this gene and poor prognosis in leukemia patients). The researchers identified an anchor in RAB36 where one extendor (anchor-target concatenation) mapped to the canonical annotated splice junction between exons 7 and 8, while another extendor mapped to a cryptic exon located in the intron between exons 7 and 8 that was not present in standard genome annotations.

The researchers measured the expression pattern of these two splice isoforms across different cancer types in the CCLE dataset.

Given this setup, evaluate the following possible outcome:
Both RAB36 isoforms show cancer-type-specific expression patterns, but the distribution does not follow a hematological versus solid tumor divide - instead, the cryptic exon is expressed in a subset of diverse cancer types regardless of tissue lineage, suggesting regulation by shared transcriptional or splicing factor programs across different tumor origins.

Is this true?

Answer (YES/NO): NO